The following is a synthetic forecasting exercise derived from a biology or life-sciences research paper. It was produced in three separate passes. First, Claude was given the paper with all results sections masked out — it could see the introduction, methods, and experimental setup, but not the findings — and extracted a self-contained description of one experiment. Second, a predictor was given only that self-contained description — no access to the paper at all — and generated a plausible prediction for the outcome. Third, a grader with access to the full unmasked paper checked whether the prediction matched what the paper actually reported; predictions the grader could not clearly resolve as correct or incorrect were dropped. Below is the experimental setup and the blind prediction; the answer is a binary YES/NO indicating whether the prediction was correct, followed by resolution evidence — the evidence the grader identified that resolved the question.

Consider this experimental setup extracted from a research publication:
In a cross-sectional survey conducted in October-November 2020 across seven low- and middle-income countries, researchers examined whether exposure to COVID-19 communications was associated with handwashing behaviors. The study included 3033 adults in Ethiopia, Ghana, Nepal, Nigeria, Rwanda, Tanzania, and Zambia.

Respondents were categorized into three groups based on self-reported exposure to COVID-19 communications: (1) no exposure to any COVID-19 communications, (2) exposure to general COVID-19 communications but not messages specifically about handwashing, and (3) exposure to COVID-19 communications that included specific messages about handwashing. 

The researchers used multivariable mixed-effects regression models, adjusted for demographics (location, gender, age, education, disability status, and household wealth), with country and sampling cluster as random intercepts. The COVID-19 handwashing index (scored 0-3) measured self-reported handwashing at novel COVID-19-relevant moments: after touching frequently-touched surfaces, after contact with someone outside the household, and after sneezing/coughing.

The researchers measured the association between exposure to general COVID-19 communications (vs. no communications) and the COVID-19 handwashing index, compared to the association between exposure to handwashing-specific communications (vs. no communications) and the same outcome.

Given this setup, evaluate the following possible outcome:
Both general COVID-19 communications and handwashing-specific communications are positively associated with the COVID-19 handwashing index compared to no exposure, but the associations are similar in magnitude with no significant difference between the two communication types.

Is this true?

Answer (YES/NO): NO